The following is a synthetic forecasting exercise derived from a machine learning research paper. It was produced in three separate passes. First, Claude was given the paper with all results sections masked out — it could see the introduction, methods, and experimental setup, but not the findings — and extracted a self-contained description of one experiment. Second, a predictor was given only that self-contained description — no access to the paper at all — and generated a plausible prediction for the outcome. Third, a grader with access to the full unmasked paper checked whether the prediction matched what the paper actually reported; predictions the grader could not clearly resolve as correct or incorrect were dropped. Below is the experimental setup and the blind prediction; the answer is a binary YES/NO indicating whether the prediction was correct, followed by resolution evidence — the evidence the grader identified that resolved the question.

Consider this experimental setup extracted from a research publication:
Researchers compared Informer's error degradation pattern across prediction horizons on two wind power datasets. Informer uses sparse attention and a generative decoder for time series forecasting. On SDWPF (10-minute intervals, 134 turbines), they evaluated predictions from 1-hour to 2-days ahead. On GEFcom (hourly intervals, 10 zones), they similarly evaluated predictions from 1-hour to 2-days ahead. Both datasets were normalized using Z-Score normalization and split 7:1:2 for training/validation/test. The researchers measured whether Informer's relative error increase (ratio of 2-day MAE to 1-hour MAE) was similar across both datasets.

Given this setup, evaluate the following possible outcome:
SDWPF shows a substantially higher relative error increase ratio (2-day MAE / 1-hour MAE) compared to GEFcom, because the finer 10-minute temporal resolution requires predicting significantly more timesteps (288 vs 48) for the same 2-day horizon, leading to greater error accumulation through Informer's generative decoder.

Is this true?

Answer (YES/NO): NO